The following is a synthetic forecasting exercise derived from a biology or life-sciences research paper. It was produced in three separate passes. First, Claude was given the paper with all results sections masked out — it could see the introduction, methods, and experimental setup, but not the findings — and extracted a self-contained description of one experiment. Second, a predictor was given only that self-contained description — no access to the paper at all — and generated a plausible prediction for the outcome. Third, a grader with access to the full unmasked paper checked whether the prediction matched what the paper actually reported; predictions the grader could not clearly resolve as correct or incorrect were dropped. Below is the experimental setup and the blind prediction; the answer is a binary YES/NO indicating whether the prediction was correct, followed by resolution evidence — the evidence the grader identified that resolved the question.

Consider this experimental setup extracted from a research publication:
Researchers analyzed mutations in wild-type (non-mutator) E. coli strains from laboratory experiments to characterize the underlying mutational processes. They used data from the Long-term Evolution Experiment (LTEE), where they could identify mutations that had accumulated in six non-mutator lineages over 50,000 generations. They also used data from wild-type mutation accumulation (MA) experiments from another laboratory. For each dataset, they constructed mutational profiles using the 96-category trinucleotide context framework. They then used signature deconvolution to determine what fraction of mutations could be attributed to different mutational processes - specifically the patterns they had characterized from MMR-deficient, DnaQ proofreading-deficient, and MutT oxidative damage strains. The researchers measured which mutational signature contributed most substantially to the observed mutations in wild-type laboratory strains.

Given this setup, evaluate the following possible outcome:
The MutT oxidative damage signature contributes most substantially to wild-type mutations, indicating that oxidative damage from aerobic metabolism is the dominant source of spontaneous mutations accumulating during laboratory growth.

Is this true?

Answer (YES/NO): NO